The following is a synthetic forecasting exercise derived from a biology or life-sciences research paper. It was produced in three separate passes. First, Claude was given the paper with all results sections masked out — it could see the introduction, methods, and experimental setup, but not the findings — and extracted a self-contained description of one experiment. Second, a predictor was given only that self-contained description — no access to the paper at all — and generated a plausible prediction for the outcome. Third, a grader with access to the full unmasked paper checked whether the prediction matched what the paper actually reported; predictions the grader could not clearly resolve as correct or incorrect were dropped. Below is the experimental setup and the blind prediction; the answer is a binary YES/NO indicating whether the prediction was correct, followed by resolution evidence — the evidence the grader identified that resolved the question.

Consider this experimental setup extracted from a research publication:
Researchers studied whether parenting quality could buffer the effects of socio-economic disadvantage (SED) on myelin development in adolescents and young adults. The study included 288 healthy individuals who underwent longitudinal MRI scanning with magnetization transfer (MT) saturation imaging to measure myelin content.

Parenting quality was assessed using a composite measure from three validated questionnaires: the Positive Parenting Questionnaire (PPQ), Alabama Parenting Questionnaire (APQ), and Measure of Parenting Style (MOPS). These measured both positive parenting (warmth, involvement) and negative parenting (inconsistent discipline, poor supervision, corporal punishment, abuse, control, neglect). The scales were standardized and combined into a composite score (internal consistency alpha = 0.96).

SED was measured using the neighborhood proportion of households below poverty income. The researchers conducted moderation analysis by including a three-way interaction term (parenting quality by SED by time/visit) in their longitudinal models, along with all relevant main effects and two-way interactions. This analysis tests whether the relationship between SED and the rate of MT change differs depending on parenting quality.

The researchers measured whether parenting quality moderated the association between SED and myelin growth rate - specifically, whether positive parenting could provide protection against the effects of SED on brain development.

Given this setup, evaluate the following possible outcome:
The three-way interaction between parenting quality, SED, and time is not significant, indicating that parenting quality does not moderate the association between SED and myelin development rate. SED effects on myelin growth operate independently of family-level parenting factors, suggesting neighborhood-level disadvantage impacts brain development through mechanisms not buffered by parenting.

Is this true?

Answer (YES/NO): NO